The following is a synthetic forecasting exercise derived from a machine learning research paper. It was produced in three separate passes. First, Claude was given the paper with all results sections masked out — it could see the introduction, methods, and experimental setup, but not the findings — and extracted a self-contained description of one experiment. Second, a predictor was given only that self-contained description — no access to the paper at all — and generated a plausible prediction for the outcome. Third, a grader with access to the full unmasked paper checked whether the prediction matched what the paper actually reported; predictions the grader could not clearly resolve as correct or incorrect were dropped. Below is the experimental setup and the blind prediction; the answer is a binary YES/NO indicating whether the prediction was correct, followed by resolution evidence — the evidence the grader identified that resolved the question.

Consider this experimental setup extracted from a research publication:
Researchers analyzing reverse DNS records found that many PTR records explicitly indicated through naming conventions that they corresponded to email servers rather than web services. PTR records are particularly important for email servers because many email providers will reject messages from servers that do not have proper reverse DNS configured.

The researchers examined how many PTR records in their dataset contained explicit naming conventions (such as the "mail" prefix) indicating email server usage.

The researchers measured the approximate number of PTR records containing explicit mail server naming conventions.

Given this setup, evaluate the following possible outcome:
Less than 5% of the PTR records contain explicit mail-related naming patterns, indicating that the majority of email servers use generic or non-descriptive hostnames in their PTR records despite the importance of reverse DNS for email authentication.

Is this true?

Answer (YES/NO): YES